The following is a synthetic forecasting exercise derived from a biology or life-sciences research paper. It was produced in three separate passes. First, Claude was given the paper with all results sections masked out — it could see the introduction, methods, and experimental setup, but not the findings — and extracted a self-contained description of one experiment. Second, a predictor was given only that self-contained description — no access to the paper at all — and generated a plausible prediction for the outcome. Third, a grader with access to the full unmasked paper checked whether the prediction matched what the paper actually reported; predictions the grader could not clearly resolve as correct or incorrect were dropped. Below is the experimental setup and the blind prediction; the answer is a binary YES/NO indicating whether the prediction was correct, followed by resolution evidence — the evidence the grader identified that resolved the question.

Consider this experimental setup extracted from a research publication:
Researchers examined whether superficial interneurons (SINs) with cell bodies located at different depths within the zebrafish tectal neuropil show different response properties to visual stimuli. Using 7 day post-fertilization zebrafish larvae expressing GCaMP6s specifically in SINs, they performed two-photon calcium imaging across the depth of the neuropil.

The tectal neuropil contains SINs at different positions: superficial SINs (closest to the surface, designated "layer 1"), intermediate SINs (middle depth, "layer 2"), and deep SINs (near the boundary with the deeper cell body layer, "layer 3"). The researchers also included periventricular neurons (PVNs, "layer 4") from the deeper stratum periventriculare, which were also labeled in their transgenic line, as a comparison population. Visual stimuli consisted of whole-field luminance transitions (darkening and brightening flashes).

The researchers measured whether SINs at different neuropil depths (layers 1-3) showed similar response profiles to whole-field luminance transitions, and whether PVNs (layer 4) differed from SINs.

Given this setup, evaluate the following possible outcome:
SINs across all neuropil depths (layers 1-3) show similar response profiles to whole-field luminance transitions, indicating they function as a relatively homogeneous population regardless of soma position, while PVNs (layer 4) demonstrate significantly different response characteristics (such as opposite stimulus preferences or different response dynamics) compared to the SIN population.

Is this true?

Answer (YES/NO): YES